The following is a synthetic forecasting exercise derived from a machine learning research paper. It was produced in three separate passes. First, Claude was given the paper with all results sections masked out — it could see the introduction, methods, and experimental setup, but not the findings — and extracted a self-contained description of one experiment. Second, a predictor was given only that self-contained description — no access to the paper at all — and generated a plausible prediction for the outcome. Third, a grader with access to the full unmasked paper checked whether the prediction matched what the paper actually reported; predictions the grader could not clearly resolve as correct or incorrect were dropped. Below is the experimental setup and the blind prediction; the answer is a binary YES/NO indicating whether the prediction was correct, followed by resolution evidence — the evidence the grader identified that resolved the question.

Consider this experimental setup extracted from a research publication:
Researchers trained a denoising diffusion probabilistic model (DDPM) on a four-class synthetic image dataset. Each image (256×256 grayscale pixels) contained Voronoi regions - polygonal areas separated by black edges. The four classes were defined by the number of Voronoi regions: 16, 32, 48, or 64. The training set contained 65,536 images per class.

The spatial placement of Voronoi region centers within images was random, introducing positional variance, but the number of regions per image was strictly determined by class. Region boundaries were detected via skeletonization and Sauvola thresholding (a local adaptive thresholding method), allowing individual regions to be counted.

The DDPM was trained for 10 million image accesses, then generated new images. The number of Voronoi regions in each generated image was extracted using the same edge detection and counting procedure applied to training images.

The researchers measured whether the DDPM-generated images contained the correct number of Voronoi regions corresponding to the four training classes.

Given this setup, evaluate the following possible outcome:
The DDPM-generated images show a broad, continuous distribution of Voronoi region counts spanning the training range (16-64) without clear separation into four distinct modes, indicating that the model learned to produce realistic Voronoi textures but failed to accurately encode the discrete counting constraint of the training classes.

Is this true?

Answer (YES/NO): NO